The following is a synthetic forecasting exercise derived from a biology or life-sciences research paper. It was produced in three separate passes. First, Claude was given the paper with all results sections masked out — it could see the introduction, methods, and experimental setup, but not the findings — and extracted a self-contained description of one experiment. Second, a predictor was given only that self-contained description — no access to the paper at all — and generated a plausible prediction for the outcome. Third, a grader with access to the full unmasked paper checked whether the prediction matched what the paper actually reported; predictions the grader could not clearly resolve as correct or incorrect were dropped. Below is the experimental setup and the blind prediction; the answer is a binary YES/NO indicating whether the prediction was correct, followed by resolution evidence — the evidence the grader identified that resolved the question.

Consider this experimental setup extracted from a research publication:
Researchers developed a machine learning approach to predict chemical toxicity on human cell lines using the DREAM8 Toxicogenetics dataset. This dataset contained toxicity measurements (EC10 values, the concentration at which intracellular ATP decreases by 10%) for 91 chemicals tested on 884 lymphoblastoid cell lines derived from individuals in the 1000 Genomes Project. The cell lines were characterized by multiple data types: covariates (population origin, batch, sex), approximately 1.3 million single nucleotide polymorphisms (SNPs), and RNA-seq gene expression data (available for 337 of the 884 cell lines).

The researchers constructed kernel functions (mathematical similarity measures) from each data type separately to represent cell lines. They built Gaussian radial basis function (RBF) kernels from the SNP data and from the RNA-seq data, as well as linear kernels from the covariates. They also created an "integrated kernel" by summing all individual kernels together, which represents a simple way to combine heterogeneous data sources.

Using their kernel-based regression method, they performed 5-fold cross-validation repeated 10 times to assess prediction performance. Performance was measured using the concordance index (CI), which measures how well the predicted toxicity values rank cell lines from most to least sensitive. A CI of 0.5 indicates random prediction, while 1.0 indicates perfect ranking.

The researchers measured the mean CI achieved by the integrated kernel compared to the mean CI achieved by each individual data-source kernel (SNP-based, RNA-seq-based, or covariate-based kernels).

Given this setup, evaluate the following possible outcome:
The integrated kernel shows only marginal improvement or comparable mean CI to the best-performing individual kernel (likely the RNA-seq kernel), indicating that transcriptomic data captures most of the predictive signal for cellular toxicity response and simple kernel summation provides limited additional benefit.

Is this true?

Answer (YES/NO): NO